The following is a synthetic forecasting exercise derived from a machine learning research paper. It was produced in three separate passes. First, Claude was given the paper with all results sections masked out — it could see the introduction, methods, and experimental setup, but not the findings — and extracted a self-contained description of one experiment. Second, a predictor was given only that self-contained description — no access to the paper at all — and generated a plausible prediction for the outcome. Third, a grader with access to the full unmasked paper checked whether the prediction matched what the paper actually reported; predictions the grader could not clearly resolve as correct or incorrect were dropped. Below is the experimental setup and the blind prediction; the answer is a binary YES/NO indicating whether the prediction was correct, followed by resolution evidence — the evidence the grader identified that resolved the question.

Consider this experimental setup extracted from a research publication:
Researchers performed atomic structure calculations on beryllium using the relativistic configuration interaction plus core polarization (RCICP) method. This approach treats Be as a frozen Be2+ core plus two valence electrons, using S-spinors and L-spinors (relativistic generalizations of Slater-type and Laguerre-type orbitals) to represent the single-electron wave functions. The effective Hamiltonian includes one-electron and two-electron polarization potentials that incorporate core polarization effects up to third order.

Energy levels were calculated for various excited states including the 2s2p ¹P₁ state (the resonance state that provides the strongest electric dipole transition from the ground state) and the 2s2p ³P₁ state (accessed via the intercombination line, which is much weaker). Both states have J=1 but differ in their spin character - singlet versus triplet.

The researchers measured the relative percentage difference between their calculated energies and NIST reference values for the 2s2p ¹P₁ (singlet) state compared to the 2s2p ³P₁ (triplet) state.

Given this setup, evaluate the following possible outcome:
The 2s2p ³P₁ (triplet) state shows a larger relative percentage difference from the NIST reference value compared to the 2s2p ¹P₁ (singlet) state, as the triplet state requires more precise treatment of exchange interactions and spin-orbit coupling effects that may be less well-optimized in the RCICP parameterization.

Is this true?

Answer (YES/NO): NO